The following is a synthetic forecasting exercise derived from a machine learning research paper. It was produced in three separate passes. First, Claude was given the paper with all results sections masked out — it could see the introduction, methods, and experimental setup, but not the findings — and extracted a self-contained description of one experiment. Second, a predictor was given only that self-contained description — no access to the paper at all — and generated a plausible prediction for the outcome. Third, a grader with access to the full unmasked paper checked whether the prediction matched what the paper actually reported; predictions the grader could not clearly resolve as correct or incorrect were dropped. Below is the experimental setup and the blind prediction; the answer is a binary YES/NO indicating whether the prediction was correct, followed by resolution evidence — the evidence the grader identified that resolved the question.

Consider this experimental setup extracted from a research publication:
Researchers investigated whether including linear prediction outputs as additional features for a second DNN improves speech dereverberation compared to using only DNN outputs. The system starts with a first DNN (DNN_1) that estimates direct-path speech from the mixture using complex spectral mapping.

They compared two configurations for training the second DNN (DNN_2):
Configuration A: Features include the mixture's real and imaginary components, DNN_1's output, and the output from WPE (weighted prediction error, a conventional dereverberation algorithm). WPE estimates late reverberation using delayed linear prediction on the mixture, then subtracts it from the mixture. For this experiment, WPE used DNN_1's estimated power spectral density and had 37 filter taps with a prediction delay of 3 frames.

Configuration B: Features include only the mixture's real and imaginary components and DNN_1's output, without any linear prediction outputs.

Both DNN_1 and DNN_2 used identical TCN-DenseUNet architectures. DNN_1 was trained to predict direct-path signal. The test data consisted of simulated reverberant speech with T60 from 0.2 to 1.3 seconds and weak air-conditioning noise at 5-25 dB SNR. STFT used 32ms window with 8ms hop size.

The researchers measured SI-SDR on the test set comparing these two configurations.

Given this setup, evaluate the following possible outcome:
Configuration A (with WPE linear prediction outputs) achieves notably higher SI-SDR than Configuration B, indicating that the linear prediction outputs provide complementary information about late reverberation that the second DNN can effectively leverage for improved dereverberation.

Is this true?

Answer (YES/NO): YES